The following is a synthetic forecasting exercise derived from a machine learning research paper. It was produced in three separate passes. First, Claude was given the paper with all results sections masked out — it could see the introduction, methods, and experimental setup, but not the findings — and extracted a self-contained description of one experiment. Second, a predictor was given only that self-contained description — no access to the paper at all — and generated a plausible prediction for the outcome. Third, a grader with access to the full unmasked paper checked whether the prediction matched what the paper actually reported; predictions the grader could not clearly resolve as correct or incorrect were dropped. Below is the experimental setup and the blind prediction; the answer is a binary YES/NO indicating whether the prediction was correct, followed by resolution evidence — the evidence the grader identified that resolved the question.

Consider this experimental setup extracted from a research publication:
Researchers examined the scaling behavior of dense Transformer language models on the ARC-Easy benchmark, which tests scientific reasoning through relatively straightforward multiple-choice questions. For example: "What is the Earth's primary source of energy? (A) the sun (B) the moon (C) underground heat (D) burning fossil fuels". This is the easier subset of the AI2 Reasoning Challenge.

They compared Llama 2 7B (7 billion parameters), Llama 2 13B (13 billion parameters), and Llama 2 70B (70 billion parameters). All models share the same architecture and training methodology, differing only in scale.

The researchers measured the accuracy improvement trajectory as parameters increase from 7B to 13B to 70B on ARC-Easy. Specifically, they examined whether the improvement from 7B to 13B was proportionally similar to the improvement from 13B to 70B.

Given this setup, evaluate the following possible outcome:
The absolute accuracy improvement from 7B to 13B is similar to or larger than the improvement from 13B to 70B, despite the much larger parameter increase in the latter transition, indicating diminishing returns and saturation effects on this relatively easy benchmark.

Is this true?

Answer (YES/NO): YES